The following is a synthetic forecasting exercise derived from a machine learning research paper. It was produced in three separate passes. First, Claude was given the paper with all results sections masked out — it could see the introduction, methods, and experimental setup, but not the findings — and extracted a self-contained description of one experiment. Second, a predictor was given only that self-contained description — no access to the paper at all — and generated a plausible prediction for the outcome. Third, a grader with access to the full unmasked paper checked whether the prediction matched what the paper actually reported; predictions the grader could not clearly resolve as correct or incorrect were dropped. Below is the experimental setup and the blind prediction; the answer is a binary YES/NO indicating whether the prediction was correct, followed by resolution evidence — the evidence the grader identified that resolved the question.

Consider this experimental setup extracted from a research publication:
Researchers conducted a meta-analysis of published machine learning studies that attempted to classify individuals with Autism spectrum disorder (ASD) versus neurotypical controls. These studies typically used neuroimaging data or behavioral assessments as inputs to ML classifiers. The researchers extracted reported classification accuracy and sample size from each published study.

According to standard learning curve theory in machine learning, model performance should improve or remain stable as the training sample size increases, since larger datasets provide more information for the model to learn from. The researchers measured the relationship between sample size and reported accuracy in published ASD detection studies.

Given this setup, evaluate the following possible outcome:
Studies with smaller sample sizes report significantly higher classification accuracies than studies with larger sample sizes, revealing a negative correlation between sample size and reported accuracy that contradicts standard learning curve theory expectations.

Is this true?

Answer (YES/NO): YES